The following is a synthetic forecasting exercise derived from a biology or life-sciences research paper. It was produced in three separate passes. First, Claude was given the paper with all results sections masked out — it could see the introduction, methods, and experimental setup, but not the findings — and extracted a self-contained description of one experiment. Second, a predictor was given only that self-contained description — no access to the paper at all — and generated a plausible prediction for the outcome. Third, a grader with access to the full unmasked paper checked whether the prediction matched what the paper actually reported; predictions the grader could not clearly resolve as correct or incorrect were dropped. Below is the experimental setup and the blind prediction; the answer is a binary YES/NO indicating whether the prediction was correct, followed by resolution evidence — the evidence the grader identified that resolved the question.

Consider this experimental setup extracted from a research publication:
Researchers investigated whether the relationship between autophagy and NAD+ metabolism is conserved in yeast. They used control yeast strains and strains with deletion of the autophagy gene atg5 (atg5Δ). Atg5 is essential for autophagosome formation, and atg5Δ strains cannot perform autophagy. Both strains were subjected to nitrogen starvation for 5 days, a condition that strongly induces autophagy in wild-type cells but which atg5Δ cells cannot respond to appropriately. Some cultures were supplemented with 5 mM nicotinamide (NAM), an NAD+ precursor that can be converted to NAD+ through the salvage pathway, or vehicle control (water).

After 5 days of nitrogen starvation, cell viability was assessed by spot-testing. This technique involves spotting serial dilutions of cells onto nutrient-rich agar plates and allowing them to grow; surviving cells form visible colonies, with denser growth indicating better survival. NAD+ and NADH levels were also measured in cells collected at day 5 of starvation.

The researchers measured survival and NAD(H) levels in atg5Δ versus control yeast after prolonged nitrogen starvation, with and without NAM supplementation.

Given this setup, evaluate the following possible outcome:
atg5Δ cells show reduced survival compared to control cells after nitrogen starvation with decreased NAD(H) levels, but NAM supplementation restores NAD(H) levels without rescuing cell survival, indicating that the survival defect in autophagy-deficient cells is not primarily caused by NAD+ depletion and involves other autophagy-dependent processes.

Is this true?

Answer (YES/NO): NO